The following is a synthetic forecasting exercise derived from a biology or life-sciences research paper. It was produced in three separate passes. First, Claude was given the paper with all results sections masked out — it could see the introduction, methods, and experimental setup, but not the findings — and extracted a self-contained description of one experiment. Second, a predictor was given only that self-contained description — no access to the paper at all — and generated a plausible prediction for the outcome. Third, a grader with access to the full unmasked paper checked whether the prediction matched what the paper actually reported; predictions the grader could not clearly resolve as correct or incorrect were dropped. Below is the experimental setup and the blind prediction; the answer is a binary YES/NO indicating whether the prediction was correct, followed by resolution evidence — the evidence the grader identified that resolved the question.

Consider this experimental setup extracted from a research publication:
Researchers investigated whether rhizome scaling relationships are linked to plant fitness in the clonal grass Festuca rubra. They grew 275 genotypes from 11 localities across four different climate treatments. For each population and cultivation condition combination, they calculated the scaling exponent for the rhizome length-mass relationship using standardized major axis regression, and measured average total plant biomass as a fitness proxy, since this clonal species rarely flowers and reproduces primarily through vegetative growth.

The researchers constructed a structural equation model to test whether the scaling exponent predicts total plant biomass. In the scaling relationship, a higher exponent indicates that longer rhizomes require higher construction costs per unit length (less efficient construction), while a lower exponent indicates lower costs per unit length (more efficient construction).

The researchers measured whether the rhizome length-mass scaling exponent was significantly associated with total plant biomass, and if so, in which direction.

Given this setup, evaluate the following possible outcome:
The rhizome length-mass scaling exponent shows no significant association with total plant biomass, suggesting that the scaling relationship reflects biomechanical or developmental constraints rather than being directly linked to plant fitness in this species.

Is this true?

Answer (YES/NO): NO